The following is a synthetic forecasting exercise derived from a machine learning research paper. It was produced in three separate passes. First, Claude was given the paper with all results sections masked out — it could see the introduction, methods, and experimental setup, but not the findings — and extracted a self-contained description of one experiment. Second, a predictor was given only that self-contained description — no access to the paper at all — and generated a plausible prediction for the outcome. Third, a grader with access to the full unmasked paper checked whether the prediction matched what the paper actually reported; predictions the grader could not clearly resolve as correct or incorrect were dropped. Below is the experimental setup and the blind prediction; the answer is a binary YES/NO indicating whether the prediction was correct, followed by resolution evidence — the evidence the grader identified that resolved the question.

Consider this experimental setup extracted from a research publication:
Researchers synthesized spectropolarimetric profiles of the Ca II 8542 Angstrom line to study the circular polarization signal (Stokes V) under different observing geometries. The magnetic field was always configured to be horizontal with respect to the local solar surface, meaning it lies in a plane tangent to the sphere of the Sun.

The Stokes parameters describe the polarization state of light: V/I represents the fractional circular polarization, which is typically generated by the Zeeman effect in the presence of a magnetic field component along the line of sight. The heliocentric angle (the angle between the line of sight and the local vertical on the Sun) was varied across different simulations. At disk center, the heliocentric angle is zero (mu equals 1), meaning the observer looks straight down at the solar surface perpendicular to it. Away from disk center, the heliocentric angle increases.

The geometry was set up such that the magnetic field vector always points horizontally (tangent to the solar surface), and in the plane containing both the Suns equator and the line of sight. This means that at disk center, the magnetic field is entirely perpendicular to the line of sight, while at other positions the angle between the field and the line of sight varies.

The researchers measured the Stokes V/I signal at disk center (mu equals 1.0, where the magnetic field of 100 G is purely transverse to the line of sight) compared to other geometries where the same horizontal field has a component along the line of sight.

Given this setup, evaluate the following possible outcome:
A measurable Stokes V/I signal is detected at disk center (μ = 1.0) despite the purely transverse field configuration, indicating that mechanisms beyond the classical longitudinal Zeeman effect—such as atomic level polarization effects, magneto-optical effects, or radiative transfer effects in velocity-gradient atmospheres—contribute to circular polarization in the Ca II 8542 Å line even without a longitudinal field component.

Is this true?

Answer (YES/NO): NO